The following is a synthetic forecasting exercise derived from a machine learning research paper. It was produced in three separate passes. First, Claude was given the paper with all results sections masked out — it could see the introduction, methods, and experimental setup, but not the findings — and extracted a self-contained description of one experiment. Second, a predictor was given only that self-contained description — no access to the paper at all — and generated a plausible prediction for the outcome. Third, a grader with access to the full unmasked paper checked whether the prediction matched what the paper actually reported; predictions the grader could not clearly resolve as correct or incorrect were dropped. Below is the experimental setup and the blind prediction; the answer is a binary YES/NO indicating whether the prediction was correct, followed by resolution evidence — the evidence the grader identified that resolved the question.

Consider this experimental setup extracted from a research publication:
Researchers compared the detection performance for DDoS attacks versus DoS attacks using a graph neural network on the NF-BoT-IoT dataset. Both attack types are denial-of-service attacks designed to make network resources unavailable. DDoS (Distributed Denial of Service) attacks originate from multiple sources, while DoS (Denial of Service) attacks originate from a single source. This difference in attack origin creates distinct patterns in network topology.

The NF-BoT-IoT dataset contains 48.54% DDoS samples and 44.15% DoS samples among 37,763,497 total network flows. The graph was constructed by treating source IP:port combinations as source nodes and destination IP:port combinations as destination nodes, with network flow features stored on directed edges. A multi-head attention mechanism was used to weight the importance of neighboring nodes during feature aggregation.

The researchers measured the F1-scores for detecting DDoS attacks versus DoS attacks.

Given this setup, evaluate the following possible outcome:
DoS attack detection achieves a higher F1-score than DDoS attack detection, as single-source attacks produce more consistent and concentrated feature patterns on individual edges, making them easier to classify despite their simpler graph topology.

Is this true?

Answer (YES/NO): NO